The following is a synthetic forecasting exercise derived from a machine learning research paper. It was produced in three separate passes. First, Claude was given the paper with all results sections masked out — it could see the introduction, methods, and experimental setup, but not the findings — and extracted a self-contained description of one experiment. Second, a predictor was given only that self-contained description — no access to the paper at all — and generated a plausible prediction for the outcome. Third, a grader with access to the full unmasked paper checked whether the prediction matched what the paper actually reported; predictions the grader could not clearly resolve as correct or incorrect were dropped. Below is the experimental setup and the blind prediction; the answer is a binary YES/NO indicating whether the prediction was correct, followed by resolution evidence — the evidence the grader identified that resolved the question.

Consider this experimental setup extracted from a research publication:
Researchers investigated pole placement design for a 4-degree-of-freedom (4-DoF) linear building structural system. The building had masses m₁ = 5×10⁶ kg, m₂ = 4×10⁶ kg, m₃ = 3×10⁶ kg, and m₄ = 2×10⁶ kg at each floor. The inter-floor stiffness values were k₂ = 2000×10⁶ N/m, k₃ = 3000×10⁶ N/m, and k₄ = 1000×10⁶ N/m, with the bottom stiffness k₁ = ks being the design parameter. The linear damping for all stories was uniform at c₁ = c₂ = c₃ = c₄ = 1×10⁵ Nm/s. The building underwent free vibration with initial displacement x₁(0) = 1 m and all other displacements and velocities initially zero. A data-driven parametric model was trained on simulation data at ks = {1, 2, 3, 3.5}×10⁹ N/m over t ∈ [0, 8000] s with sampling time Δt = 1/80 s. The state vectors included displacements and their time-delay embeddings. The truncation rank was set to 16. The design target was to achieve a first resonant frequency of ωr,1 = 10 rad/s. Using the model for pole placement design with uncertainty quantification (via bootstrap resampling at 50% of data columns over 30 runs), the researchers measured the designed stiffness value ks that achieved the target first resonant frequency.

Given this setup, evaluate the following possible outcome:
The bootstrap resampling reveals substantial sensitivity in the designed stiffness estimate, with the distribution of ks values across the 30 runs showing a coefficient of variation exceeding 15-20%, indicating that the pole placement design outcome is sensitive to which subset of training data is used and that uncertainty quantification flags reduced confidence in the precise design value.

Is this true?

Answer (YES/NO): NO